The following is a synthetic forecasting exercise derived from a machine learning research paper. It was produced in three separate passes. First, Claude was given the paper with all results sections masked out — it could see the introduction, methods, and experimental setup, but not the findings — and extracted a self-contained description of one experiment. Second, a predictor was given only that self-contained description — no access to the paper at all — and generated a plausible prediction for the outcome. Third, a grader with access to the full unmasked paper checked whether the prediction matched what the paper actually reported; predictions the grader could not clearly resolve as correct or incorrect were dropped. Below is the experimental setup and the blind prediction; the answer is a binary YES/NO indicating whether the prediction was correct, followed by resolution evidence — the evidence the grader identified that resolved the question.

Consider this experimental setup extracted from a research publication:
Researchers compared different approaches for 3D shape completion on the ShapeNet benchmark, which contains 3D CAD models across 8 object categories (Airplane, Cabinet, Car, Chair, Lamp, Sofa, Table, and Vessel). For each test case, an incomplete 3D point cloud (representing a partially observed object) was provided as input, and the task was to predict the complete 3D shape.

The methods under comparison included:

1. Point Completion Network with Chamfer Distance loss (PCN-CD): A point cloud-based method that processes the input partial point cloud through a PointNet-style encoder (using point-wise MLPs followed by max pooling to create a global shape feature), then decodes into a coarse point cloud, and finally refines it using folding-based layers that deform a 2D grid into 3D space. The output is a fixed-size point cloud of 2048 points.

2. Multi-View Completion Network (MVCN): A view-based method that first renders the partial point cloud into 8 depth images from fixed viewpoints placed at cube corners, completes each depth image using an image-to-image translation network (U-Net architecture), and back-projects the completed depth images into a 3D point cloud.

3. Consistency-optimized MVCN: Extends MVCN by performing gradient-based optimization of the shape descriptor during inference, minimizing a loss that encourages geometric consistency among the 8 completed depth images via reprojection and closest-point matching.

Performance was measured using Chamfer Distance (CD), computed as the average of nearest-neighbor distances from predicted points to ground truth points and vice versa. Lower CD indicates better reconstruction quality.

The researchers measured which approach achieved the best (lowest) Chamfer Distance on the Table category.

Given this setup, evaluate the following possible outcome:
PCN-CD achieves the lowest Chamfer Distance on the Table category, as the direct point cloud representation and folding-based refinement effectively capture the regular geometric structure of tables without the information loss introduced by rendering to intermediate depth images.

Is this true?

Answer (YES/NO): YES